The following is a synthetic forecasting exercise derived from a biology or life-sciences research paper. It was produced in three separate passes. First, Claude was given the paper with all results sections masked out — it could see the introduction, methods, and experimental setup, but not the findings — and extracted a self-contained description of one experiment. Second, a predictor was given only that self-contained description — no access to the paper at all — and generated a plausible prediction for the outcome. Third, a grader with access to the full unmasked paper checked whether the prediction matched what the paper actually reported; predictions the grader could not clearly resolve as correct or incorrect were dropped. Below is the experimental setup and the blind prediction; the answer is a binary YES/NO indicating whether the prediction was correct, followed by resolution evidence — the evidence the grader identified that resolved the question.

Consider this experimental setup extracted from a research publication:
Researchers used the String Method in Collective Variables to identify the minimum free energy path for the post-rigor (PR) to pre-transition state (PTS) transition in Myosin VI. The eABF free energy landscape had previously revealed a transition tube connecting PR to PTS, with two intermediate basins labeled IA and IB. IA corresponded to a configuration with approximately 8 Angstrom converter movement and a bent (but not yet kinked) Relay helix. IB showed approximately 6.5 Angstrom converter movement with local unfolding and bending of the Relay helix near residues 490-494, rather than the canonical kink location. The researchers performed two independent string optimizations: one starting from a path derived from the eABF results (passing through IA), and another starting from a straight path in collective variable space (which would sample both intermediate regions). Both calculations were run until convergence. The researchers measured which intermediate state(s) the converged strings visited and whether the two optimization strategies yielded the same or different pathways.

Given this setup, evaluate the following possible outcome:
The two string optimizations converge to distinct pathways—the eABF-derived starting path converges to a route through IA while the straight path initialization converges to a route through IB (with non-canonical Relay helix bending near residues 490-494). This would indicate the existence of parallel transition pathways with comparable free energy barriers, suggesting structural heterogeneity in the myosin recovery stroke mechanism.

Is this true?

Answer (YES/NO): YES